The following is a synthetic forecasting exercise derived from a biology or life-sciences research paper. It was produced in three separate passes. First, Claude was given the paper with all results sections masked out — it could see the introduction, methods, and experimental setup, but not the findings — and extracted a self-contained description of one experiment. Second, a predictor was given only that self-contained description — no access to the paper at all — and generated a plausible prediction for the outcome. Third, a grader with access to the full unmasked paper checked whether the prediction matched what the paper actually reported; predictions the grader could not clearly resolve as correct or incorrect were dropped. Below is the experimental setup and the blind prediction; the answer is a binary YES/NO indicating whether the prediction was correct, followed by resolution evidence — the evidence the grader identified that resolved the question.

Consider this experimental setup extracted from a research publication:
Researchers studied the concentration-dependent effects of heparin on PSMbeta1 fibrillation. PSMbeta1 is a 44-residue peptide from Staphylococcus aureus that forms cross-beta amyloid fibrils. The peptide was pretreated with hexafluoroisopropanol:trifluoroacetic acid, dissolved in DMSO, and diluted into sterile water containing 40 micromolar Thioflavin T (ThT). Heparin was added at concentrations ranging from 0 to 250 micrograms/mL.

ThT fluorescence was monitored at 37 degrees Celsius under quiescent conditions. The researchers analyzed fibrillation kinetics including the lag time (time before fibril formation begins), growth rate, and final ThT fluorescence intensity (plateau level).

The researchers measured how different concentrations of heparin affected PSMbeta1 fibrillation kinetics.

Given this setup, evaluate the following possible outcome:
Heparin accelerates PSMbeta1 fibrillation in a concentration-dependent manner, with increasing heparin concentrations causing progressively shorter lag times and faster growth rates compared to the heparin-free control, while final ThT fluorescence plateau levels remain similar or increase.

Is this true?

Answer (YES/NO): NO